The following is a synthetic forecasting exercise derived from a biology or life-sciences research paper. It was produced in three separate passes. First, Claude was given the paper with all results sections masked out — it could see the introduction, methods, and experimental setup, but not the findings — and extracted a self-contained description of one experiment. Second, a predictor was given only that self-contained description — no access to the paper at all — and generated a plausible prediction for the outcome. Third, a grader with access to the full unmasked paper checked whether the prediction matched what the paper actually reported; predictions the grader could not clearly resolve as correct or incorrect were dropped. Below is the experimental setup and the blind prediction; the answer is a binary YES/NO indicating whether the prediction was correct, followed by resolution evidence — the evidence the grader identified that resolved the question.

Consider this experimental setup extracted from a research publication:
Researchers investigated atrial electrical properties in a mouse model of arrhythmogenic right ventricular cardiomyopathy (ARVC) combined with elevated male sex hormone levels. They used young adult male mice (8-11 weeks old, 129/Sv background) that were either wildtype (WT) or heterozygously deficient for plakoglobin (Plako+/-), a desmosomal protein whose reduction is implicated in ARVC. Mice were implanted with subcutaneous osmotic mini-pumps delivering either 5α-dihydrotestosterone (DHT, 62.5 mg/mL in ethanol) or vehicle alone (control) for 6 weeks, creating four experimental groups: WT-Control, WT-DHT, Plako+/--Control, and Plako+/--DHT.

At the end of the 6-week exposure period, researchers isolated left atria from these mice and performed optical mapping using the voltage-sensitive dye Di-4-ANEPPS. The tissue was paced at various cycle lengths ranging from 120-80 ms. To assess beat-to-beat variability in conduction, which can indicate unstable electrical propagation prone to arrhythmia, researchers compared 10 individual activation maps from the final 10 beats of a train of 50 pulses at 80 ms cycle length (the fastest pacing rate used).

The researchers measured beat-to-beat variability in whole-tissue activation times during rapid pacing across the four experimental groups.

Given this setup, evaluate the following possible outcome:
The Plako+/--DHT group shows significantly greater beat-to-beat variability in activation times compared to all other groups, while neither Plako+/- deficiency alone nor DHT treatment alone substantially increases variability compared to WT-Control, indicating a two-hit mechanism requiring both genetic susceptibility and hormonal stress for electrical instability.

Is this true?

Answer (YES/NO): NO